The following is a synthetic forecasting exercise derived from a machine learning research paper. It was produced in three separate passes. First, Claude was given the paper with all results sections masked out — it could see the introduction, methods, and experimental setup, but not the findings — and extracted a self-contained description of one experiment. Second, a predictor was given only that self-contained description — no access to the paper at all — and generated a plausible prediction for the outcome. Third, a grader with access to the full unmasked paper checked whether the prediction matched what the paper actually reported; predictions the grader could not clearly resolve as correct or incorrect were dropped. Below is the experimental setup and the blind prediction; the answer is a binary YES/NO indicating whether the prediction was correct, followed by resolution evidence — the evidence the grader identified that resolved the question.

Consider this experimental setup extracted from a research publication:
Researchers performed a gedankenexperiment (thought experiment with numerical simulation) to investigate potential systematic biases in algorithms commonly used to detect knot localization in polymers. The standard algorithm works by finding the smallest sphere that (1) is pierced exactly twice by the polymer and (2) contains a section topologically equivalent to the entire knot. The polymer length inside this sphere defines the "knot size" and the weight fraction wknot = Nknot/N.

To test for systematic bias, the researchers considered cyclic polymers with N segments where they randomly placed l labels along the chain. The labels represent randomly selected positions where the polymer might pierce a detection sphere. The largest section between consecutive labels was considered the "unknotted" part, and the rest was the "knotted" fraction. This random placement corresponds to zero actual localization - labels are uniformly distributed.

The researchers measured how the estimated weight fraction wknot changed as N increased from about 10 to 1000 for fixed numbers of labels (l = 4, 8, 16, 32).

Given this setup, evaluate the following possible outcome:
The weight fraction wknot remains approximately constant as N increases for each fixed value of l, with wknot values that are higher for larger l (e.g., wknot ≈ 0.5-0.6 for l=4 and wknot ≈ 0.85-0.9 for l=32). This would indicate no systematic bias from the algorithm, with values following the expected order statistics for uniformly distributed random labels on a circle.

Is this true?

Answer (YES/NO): NO